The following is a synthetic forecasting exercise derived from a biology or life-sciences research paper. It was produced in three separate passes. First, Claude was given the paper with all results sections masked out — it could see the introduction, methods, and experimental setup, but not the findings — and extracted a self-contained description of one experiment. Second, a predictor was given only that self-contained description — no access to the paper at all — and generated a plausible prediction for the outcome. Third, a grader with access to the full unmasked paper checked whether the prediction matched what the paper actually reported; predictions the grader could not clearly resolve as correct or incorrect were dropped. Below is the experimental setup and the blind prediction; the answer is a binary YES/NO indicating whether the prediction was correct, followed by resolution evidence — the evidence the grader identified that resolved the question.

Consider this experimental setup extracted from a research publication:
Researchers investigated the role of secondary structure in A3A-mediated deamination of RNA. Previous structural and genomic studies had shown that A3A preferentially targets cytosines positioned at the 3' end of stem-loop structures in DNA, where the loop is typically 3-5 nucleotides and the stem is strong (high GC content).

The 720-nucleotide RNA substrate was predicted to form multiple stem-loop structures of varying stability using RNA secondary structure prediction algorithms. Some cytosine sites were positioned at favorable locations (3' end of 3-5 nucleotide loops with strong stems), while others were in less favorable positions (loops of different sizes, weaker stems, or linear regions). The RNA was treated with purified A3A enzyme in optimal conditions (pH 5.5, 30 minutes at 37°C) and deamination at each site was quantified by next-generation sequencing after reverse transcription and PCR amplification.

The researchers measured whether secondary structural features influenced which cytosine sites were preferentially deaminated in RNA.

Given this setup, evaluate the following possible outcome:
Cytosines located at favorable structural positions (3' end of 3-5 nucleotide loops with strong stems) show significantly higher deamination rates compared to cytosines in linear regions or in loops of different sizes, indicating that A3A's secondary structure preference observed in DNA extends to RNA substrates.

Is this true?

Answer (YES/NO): YES